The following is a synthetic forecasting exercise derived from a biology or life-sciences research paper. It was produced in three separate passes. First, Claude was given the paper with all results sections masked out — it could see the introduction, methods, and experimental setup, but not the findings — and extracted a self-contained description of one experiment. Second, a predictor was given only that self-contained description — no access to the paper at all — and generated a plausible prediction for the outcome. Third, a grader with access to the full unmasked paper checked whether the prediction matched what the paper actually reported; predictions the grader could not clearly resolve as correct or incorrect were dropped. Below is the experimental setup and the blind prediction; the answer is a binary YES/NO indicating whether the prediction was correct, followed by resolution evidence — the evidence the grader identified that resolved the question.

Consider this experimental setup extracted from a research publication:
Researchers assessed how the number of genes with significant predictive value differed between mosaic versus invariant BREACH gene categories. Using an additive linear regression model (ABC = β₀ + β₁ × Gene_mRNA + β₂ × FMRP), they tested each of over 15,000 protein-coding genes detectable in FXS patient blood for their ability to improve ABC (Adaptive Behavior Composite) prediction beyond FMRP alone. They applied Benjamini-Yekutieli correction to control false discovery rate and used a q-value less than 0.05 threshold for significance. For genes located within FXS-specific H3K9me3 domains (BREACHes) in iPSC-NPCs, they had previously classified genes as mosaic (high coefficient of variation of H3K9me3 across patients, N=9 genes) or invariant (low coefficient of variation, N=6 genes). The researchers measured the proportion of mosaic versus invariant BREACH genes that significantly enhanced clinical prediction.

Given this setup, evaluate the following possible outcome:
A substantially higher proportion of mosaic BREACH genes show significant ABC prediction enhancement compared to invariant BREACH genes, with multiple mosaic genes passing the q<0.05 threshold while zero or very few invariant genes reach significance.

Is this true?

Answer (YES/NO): YES